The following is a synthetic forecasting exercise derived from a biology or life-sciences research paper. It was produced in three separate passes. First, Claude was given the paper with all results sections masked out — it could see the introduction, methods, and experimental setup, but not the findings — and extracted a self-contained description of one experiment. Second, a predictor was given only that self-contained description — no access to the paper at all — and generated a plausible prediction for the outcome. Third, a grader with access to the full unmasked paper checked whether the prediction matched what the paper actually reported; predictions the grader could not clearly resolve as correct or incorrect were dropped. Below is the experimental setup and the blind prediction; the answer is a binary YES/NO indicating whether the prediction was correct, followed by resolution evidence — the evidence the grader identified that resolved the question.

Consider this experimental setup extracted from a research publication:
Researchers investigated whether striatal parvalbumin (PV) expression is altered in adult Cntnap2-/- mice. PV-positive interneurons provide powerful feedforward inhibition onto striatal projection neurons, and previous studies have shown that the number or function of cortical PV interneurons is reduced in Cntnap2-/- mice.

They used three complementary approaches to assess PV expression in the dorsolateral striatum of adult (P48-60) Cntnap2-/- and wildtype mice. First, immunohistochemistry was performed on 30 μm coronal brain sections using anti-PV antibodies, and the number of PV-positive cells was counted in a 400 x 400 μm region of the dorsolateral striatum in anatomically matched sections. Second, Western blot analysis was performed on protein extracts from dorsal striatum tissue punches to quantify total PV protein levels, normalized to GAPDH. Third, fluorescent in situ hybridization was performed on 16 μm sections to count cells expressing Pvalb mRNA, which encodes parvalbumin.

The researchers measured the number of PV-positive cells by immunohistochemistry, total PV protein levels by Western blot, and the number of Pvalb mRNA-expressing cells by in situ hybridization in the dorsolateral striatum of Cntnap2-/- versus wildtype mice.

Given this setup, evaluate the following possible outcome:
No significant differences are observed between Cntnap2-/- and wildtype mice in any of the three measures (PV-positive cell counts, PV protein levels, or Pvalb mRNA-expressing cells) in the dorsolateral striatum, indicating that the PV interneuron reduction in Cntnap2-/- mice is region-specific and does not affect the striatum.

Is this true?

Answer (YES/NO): YES